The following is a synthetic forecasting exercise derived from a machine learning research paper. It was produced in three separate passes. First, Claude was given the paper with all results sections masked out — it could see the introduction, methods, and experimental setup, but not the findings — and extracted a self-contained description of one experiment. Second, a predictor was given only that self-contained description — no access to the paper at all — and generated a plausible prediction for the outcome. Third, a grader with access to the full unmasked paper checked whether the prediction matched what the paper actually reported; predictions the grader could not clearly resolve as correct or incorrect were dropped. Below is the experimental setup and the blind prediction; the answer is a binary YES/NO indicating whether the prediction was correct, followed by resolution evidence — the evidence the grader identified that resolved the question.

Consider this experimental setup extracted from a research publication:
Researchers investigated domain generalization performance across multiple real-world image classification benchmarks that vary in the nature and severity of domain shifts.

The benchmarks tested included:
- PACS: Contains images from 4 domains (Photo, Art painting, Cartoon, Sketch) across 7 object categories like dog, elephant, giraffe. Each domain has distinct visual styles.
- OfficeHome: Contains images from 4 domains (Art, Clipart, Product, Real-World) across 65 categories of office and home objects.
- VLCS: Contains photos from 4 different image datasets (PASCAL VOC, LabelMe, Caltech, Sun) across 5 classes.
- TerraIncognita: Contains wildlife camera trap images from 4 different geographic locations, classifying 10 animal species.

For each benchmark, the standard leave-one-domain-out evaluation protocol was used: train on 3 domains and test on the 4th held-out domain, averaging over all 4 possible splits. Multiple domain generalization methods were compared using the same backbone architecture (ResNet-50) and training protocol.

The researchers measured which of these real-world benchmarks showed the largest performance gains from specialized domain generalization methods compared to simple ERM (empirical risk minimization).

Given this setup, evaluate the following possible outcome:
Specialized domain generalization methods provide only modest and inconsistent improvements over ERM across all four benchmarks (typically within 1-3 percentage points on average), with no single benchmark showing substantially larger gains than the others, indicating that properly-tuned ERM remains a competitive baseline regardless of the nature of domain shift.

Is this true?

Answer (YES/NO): YES